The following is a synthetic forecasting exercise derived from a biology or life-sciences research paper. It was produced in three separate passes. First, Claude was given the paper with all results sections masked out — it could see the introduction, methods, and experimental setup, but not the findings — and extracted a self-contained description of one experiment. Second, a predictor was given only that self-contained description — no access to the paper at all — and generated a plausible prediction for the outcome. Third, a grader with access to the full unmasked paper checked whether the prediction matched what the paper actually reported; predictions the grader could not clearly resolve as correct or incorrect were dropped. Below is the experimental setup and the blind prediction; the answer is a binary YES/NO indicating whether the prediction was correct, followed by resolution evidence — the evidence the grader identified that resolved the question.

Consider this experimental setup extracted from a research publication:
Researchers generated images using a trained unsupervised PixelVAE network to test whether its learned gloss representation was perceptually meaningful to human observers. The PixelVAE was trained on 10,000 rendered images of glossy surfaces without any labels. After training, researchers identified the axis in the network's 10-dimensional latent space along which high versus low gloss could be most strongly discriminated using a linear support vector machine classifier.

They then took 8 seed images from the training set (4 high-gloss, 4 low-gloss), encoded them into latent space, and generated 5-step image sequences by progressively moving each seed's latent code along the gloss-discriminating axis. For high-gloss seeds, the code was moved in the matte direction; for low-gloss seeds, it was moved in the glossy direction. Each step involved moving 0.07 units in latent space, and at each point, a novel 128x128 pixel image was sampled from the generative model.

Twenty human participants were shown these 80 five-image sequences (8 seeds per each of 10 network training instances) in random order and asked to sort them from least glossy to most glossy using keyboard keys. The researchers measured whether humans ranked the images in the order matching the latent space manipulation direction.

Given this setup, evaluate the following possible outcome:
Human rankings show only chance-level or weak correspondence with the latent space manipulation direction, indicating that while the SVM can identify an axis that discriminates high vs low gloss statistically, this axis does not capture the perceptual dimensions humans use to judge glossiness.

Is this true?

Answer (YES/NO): NO